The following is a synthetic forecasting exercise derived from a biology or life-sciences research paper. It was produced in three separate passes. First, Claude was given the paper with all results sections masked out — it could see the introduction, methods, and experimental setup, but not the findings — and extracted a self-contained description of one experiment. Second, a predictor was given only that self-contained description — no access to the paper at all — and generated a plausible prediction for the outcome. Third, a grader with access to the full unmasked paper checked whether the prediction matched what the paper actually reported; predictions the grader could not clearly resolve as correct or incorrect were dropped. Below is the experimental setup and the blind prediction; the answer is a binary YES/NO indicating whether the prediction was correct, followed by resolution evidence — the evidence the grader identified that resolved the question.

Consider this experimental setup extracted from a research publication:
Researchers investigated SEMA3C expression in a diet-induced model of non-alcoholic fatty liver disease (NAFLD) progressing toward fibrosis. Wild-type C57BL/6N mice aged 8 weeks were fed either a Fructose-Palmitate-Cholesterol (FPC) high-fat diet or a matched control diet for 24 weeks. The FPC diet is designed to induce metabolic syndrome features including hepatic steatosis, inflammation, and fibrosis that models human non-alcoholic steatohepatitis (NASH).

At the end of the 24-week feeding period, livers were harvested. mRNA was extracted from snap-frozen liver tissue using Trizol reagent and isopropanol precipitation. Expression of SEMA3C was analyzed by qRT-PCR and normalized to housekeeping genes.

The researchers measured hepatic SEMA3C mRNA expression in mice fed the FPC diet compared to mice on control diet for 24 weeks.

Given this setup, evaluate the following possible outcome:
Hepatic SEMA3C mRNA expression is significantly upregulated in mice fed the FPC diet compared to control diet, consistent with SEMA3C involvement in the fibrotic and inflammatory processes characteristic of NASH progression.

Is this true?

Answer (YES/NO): YES